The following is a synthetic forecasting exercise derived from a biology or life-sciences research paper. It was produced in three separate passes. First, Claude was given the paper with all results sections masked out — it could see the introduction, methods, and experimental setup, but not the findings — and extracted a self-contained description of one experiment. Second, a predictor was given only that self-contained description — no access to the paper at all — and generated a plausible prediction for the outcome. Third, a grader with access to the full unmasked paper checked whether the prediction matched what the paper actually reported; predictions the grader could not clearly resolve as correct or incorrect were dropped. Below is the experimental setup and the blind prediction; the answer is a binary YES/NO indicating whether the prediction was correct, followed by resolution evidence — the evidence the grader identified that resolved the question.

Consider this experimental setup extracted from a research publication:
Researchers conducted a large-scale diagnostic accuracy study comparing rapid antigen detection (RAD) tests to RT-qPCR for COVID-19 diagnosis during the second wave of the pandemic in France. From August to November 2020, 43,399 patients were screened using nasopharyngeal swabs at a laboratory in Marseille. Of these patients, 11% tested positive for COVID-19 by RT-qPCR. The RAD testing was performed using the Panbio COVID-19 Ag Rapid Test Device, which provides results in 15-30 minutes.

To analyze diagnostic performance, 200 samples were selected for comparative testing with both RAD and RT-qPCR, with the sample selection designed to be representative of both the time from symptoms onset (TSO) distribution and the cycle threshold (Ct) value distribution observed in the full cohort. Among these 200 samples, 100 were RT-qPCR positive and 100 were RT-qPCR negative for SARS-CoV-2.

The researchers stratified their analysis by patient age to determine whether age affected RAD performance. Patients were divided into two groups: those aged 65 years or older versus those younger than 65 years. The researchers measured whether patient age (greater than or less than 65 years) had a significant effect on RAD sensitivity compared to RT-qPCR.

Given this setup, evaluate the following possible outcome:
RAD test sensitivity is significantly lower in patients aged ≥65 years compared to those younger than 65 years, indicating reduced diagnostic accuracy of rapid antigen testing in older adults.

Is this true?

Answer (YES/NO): NO